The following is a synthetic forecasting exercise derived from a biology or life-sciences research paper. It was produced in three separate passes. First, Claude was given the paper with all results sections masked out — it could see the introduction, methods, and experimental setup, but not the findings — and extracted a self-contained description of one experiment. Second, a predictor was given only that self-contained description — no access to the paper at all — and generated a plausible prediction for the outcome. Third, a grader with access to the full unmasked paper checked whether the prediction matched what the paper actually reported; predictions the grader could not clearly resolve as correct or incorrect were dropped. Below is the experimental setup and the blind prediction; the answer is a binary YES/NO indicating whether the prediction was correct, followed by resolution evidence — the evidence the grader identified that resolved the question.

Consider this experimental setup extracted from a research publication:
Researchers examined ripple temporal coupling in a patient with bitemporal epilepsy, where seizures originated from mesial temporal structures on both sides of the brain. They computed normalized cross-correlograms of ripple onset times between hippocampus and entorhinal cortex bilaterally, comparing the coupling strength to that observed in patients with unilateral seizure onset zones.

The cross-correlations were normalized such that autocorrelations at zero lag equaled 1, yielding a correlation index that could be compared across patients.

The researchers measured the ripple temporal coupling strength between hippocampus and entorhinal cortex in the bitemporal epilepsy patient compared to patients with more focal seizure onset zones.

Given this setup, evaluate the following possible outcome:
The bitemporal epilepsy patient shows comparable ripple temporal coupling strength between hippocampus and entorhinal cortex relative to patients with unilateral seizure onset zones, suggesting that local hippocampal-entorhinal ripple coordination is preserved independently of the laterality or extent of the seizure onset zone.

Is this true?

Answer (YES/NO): NO